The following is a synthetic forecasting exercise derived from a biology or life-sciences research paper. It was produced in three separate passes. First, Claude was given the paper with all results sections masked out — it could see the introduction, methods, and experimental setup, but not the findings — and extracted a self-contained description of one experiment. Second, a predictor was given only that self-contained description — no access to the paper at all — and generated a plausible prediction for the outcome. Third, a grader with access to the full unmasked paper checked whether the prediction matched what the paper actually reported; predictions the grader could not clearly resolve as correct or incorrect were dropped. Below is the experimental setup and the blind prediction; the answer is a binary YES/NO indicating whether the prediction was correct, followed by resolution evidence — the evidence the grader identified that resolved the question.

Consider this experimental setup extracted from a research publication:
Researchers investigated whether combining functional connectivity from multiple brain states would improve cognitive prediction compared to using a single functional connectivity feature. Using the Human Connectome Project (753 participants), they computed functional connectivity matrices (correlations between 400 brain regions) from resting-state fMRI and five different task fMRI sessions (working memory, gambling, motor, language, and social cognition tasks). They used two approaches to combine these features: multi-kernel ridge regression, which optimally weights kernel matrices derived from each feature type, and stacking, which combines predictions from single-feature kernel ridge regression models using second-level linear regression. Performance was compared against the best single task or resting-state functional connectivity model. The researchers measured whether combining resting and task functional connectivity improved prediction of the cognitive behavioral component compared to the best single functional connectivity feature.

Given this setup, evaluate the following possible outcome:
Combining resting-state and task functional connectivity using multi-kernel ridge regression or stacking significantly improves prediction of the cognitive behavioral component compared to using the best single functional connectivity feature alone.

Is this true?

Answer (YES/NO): YES